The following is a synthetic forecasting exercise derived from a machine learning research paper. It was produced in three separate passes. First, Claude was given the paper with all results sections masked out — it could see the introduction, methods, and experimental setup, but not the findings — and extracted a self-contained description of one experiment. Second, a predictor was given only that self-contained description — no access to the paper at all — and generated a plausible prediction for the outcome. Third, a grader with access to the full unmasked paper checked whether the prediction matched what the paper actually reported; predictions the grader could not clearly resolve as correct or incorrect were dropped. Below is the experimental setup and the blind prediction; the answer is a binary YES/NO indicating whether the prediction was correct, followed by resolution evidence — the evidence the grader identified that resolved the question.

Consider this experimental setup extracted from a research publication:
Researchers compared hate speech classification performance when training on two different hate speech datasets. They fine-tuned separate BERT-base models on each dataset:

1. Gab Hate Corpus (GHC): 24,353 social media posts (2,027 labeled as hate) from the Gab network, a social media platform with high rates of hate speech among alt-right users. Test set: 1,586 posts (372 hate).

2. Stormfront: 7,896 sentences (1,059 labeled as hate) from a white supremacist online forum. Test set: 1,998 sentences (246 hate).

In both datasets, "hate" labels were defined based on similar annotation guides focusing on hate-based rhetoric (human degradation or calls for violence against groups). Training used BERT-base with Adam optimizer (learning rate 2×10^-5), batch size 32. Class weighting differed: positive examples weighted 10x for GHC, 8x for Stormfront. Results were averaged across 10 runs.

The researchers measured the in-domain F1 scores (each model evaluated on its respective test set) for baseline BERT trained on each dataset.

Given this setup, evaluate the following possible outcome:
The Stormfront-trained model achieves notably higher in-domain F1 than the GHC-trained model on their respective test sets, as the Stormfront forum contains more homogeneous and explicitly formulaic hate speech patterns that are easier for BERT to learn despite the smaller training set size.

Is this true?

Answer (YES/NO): NO